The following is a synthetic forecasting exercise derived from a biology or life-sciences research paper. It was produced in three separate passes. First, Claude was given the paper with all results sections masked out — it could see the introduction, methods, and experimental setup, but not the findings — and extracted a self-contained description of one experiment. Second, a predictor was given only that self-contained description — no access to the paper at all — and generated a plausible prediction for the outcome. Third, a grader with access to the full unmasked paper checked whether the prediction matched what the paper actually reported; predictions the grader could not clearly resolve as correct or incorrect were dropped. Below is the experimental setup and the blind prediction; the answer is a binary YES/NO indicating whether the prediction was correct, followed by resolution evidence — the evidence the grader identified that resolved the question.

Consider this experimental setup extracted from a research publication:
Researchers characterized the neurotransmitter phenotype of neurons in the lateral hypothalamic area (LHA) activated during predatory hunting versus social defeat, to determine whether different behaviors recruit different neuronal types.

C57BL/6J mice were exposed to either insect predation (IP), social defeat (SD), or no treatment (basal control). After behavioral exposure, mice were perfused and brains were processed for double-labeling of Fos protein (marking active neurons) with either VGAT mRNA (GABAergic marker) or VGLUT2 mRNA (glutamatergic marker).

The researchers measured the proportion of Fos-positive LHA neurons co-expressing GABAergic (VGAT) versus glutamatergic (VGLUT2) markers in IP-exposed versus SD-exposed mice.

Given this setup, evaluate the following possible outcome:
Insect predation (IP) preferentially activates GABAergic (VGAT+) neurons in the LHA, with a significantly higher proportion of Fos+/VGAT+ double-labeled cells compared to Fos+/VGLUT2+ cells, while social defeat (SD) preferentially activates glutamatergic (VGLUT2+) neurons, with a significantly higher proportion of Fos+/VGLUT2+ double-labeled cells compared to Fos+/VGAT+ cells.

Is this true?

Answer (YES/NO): NO